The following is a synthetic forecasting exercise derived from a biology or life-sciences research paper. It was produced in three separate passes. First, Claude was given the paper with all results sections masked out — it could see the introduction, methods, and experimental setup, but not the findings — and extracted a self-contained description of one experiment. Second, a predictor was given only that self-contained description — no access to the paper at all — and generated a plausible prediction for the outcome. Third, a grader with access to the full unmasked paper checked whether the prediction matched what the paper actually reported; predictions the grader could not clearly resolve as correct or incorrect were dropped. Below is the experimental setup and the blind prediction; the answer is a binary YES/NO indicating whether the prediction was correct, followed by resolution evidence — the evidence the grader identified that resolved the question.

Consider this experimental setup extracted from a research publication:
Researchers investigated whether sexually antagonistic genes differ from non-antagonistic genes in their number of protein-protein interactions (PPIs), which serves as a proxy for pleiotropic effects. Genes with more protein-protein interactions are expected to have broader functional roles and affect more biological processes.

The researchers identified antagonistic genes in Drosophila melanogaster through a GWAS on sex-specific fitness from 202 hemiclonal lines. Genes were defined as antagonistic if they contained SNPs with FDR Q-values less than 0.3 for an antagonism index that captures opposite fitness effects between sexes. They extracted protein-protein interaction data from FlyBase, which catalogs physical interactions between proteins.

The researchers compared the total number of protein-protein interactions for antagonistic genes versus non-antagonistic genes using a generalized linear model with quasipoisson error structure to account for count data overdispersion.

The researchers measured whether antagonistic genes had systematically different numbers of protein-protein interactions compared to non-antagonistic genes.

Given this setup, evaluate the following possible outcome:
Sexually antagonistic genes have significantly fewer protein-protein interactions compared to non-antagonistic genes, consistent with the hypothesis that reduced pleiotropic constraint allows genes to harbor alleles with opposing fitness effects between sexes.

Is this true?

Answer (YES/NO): NO